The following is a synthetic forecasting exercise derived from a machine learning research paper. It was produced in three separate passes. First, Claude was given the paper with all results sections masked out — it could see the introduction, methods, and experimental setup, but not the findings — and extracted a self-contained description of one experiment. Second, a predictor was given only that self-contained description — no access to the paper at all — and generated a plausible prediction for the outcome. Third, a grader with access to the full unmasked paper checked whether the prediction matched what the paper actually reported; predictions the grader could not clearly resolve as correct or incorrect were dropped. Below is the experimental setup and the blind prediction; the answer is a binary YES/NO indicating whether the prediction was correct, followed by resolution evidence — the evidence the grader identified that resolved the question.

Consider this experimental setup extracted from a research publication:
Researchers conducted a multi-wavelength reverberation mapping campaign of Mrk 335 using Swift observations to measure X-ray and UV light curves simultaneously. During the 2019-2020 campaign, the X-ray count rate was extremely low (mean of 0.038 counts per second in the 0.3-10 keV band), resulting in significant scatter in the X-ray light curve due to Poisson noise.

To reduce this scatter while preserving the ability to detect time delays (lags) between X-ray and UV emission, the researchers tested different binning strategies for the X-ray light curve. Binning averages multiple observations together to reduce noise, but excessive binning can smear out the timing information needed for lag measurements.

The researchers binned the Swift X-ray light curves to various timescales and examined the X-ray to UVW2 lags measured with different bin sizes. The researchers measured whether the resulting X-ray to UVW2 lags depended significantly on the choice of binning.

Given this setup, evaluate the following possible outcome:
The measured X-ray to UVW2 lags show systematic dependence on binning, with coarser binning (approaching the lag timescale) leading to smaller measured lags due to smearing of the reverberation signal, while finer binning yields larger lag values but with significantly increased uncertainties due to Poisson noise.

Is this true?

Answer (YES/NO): NO